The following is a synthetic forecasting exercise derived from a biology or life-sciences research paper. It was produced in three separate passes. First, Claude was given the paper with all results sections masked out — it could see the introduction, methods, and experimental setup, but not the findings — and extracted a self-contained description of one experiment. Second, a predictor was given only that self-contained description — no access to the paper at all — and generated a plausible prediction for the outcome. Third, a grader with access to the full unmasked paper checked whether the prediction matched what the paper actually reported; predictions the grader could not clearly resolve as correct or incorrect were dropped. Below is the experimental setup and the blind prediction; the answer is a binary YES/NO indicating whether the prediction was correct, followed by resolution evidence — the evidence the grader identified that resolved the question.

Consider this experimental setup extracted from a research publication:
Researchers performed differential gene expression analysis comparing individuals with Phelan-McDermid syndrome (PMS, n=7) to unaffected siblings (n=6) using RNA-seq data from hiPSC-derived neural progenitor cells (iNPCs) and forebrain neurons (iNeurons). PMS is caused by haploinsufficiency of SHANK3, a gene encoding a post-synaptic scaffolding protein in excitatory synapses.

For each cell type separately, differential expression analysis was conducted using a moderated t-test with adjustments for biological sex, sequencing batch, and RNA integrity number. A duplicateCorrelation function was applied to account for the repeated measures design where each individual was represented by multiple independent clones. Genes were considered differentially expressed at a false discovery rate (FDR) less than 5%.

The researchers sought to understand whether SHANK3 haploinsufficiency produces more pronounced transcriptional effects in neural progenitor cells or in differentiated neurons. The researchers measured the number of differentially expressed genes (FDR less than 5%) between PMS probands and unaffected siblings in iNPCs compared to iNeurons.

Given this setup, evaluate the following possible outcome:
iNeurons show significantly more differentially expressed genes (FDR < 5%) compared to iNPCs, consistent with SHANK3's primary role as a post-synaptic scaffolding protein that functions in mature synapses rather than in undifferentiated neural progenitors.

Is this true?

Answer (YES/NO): NO